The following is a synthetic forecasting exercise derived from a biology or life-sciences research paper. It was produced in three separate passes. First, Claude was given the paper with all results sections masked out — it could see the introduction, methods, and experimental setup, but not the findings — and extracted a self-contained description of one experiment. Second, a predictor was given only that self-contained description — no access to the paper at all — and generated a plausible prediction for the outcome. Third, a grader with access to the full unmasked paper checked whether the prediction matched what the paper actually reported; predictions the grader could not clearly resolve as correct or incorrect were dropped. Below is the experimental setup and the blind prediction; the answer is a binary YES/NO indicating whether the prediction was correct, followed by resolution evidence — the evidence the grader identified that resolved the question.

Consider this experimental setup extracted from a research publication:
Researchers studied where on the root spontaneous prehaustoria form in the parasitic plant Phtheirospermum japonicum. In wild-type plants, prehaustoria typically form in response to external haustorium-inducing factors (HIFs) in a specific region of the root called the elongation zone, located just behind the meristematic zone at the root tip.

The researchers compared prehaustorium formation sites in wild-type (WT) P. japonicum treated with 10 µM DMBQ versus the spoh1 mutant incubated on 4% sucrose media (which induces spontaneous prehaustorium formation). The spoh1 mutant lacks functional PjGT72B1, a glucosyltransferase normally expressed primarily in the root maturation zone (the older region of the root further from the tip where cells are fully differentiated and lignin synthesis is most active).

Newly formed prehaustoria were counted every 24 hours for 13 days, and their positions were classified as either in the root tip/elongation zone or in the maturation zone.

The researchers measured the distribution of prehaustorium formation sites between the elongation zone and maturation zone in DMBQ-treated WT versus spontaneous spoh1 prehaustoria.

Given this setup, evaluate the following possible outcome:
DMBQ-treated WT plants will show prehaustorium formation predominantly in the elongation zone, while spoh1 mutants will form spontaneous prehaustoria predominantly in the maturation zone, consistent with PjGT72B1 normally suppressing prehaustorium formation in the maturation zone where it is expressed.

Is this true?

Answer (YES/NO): NO